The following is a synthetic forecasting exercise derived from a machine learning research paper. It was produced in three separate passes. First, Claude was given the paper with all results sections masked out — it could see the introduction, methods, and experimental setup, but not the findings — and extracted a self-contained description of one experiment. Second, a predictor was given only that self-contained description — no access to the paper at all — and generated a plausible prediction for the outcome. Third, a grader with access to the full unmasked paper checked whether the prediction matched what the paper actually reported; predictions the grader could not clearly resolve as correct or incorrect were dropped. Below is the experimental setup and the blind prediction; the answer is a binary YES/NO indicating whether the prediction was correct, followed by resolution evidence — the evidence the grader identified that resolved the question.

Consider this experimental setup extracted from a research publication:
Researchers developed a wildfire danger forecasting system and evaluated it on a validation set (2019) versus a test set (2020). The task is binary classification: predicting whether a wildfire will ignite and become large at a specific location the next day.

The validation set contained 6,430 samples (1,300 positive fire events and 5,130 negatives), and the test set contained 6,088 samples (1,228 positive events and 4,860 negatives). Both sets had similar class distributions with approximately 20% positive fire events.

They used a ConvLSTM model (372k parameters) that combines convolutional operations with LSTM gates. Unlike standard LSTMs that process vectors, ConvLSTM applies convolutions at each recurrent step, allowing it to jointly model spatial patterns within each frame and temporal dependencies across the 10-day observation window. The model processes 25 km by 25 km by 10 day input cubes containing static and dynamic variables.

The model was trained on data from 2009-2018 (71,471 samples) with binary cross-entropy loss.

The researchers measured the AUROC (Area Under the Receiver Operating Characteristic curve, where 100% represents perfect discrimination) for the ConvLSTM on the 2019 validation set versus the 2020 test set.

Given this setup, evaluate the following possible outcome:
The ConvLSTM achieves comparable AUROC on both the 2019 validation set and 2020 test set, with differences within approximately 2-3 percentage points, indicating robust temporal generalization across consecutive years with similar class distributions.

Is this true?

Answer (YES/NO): YES